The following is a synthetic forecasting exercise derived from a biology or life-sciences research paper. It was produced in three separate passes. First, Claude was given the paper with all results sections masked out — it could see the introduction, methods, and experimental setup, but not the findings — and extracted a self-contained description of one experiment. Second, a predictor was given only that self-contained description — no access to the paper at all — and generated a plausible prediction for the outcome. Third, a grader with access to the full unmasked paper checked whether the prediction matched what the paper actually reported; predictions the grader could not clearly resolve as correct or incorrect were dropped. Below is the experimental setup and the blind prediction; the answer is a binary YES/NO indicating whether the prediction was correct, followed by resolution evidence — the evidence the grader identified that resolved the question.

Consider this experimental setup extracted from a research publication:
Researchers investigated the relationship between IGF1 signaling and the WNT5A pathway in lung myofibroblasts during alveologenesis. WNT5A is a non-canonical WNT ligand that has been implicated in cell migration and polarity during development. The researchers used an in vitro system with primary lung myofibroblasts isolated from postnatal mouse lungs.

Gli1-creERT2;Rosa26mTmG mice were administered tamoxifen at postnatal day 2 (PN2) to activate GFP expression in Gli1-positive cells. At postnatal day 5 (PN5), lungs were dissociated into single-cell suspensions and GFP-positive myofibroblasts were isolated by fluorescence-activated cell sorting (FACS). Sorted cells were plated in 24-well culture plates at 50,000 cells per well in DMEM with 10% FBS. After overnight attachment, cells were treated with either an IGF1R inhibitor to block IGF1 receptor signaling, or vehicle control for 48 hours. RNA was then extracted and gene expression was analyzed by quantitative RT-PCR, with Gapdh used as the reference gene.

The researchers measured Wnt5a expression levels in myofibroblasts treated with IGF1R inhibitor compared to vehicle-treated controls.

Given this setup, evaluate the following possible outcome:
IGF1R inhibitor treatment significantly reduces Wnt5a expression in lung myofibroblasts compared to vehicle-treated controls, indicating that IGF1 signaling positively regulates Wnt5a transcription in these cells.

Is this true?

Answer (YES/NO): YES